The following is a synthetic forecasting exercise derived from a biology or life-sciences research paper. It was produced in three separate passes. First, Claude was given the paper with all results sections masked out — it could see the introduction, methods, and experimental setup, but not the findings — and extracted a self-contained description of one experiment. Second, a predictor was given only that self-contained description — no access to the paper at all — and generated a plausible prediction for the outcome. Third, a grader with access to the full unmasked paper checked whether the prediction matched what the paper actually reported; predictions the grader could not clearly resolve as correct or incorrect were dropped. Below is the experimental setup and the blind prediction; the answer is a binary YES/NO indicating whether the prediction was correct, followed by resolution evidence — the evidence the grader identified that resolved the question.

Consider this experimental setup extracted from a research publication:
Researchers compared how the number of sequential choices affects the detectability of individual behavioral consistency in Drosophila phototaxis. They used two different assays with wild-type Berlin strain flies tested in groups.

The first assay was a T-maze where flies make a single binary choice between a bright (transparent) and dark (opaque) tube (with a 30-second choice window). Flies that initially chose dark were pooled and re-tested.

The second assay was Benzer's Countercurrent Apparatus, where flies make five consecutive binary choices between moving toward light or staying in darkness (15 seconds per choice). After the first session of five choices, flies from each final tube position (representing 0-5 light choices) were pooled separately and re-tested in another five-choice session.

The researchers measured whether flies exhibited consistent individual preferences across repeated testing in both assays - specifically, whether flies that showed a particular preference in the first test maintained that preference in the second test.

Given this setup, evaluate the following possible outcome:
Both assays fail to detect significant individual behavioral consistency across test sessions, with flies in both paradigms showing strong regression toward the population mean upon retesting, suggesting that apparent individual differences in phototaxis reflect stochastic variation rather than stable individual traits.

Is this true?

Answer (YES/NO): NO